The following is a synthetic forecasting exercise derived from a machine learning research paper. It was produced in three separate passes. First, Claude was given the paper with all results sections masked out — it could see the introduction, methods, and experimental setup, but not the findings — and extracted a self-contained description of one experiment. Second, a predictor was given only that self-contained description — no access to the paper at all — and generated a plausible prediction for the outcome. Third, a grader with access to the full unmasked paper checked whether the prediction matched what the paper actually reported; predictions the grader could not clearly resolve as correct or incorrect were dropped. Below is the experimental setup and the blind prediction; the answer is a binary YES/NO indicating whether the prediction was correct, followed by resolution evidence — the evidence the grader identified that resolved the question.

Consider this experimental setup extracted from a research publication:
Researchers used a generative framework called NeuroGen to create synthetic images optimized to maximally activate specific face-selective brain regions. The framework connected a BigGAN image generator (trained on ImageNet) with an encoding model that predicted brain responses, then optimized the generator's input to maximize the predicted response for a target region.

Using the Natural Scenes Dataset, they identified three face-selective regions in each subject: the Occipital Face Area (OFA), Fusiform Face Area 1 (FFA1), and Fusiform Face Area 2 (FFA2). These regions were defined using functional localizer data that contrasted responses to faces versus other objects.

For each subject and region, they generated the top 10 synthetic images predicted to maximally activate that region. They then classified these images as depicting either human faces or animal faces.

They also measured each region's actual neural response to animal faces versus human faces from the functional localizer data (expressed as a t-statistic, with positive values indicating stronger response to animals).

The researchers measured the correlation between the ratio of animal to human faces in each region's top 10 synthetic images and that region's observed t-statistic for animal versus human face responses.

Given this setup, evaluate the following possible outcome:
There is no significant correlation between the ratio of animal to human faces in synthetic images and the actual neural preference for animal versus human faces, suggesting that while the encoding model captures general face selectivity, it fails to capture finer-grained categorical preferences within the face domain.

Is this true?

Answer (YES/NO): NO